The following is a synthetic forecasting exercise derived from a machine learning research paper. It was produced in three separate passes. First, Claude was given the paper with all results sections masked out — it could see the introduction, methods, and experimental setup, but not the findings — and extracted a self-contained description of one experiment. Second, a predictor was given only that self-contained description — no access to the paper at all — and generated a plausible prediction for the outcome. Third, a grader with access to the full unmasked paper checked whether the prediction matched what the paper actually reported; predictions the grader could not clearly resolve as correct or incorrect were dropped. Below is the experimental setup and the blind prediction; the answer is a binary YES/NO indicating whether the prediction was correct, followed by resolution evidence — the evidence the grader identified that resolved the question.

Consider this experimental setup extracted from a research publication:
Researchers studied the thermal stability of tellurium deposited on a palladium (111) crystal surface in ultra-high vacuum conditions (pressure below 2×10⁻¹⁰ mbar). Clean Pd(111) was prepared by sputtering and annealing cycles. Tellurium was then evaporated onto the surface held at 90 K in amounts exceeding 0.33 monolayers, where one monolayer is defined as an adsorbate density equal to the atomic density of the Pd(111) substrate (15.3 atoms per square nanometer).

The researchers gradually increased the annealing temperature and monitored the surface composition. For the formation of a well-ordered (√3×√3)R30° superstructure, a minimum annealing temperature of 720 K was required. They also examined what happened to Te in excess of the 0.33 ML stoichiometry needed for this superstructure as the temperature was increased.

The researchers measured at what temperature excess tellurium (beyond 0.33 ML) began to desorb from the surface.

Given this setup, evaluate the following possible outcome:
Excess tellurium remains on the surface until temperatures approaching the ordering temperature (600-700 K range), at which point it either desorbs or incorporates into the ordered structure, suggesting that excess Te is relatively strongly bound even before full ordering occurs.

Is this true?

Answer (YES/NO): NO